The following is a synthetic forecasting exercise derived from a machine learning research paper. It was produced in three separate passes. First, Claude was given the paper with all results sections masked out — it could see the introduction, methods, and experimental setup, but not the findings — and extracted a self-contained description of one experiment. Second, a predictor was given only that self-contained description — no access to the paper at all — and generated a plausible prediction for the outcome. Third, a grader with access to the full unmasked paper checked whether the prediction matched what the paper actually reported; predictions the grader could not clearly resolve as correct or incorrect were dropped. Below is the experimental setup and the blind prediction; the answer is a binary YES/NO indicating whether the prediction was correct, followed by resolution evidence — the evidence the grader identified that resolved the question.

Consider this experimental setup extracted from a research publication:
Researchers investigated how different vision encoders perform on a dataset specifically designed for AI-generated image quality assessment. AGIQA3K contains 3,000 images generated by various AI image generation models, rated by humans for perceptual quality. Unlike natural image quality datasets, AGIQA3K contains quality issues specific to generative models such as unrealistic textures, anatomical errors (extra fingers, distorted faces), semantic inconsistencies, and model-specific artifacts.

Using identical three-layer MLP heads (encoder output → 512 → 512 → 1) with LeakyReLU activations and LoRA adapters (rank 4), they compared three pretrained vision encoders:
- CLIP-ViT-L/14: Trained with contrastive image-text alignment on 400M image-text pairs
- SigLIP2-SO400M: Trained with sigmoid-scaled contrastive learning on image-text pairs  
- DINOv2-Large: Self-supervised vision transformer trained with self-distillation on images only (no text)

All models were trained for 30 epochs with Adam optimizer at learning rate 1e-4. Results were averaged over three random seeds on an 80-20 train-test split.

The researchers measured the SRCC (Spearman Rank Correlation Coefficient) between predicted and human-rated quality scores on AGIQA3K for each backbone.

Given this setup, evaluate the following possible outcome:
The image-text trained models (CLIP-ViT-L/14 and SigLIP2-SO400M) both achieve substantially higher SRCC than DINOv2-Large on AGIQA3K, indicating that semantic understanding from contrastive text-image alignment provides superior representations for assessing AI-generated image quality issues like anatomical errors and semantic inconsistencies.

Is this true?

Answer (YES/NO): YES